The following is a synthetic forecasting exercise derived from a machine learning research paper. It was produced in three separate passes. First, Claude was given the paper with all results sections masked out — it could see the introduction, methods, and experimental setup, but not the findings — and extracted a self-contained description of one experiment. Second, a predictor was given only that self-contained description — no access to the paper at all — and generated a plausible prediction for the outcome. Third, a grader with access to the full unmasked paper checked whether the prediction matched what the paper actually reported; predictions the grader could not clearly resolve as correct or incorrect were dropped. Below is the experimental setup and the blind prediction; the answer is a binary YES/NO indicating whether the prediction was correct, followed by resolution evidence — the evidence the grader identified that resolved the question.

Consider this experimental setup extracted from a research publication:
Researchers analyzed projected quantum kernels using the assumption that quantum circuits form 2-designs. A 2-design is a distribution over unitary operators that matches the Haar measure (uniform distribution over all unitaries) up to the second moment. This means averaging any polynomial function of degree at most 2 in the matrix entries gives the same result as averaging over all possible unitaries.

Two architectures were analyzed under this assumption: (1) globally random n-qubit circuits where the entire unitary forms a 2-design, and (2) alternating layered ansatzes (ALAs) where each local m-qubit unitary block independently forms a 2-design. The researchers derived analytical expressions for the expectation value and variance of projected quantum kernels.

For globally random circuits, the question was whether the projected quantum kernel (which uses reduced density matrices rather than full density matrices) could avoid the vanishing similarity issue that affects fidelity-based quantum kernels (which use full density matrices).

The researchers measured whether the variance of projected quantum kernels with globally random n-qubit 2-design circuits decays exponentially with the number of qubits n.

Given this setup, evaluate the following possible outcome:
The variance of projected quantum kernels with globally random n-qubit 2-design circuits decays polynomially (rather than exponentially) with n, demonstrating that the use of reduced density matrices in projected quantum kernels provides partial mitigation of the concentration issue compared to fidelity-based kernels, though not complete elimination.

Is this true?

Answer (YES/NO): NO